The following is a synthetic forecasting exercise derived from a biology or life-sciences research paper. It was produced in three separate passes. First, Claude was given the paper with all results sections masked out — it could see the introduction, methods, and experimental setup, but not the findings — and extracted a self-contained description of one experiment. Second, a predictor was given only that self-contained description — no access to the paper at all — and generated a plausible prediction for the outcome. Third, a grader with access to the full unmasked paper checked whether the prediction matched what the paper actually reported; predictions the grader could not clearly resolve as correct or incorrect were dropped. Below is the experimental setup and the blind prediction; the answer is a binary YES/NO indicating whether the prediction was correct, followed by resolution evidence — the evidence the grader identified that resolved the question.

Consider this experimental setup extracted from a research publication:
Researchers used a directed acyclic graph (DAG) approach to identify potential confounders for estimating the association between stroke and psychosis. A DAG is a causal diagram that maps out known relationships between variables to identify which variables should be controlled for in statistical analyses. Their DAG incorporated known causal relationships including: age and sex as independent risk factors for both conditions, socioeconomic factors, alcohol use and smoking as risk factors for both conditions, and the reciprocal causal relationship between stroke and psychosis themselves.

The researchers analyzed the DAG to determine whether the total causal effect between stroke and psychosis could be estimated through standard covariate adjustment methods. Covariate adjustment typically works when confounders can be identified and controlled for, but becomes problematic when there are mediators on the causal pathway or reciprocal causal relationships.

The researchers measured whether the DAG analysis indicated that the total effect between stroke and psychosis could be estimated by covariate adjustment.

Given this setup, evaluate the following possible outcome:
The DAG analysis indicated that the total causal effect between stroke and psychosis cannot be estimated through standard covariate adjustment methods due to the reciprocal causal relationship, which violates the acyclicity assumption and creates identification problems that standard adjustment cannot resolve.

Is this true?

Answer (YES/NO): YES